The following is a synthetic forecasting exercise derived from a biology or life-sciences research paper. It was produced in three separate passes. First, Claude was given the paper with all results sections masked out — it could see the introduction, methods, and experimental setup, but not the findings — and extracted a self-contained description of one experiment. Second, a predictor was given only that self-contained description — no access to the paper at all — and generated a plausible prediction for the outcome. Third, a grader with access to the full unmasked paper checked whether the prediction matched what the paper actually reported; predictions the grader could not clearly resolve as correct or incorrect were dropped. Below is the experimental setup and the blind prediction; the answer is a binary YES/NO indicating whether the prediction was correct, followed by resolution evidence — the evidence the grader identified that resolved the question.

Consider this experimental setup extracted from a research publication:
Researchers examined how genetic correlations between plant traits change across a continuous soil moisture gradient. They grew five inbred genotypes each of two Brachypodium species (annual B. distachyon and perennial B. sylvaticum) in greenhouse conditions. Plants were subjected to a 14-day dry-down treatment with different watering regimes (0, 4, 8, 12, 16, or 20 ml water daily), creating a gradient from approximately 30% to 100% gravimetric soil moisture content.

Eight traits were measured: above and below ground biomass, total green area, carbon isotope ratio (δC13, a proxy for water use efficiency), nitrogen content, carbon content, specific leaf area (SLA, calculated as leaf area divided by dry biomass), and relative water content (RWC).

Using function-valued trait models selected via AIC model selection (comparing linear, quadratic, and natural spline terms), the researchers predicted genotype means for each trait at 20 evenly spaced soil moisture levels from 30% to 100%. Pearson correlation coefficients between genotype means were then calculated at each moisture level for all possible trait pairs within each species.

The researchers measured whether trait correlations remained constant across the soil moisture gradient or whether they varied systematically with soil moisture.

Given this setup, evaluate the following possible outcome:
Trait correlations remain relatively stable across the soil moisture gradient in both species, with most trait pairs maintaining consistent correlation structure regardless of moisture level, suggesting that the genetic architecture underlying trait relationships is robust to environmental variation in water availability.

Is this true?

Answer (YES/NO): NO